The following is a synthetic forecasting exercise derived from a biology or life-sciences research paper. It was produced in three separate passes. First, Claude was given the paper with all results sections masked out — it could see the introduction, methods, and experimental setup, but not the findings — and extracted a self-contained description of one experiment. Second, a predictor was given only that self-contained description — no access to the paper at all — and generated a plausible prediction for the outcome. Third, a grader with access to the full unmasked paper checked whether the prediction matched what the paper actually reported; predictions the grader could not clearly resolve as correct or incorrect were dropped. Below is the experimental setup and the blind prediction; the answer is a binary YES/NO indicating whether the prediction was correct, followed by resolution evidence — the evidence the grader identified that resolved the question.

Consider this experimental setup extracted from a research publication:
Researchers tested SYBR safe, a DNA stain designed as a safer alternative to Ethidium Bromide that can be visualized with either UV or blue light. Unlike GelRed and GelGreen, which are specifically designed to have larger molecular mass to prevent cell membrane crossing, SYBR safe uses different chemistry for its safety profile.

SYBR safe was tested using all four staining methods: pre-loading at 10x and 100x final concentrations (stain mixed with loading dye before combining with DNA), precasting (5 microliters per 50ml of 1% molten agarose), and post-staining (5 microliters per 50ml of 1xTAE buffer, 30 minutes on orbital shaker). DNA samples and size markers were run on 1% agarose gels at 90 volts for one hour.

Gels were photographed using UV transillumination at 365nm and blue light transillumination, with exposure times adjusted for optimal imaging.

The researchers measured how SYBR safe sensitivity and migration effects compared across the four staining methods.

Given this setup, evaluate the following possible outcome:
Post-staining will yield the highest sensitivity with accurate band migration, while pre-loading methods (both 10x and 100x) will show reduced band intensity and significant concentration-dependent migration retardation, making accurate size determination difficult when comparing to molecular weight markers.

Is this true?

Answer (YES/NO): NO